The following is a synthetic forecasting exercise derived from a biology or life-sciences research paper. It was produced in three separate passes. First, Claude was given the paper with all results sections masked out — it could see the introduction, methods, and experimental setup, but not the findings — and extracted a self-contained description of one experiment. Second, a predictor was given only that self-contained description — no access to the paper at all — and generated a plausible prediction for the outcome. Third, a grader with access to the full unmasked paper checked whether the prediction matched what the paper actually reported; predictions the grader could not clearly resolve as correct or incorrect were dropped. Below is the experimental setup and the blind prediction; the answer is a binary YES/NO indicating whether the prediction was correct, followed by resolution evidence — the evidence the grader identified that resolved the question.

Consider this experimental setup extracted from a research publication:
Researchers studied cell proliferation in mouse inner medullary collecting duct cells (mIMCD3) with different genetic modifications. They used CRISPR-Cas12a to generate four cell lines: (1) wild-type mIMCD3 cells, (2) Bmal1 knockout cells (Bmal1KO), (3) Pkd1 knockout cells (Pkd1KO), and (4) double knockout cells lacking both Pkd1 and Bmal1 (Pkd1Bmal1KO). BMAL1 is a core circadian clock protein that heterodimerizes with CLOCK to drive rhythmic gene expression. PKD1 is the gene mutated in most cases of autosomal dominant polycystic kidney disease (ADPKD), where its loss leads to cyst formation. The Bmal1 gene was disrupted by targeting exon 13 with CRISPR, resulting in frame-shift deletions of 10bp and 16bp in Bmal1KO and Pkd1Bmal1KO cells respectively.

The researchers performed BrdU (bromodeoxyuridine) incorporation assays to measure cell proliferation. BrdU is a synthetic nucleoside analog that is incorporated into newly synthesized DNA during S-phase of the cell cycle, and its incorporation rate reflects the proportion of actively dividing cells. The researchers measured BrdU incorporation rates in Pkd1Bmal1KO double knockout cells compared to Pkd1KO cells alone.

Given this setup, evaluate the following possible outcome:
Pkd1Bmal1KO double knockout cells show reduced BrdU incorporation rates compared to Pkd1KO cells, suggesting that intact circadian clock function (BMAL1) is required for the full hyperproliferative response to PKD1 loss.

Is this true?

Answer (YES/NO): NO